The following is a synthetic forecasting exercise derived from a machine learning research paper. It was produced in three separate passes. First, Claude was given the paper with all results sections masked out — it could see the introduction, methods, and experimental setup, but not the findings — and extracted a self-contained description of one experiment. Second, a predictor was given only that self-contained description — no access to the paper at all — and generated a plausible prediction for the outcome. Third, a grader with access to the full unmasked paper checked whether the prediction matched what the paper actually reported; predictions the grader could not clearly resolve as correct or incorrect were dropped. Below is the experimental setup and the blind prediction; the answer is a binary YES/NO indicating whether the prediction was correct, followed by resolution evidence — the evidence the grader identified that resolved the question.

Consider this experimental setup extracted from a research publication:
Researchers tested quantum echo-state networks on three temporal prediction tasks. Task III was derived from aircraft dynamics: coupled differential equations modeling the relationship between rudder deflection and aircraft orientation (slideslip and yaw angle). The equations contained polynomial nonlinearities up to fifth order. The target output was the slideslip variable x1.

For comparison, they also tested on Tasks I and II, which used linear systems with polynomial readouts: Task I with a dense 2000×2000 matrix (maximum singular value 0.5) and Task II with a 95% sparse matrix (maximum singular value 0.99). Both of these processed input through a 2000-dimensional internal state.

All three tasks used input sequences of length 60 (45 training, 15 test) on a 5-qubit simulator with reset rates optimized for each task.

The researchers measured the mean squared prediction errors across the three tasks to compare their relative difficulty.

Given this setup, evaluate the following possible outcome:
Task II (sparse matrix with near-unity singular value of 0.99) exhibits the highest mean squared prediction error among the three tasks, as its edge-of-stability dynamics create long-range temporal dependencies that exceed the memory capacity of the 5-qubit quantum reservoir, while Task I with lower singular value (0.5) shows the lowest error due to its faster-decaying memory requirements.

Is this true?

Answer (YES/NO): NO